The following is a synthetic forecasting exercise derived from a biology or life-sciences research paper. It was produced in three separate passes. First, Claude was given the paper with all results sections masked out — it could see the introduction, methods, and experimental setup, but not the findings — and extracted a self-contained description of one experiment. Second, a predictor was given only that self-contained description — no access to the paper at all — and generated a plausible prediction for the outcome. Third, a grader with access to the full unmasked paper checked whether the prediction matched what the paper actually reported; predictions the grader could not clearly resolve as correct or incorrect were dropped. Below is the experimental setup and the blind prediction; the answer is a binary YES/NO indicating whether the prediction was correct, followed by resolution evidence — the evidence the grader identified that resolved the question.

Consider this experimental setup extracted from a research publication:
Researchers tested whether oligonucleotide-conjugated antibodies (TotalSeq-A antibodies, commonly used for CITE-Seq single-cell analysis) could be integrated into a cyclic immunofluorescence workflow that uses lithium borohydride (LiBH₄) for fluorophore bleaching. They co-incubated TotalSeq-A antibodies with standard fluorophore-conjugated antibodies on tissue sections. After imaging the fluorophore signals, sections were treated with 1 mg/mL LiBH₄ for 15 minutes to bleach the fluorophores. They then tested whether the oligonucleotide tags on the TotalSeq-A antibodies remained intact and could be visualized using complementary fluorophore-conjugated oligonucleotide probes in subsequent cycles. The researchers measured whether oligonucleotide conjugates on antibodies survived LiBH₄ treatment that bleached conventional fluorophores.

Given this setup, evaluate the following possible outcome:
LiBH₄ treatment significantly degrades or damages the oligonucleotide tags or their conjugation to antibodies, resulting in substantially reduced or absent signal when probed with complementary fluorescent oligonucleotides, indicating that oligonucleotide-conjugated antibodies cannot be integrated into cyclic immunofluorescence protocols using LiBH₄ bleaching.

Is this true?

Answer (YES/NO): NO